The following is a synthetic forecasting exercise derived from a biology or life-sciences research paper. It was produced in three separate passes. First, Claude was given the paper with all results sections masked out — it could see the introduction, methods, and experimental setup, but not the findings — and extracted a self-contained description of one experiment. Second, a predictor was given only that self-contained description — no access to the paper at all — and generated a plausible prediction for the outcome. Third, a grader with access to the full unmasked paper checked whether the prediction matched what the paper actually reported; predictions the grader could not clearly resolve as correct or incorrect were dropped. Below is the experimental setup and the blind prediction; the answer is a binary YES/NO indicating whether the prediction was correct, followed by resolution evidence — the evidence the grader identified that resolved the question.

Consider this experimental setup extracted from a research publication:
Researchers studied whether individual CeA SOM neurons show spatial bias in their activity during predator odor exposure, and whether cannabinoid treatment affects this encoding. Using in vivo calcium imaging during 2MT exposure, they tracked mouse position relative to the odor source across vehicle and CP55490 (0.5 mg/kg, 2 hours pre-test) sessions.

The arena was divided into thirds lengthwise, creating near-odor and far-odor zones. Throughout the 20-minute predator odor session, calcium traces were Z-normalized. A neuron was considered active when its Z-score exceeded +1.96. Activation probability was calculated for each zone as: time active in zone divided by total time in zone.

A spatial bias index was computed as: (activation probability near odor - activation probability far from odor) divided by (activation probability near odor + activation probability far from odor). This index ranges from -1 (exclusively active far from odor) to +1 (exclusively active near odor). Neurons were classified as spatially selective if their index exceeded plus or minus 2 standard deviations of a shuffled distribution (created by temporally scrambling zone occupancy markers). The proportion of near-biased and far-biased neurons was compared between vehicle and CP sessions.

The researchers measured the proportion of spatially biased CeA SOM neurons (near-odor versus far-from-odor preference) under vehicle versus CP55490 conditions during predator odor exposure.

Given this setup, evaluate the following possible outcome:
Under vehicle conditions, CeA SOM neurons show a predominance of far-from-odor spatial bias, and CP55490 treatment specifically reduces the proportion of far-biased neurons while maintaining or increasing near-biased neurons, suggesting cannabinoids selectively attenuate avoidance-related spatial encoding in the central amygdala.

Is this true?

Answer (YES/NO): NO